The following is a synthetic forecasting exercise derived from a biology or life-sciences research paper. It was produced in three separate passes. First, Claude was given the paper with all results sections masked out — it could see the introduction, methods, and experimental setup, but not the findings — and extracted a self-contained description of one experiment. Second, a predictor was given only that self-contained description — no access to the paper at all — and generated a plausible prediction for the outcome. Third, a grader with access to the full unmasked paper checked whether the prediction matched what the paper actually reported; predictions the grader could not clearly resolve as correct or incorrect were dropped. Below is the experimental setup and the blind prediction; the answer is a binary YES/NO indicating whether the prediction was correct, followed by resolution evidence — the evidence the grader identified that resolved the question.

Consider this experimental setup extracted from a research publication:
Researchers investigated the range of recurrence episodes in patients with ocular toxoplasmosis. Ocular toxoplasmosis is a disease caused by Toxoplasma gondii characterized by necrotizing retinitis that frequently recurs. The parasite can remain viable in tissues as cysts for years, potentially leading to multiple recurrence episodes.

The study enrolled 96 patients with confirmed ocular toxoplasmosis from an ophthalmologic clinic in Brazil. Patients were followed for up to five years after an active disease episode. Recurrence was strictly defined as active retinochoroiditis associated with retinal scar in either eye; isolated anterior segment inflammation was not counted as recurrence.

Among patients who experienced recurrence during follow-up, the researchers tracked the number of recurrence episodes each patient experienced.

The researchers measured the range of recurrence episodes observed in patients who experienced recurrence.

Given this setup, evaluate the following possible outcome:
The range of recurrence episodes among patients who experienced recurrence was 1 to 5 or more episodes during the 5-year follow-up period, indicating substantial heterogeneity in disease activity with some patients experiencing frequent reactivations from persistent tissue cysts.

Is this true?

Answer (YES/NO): YES